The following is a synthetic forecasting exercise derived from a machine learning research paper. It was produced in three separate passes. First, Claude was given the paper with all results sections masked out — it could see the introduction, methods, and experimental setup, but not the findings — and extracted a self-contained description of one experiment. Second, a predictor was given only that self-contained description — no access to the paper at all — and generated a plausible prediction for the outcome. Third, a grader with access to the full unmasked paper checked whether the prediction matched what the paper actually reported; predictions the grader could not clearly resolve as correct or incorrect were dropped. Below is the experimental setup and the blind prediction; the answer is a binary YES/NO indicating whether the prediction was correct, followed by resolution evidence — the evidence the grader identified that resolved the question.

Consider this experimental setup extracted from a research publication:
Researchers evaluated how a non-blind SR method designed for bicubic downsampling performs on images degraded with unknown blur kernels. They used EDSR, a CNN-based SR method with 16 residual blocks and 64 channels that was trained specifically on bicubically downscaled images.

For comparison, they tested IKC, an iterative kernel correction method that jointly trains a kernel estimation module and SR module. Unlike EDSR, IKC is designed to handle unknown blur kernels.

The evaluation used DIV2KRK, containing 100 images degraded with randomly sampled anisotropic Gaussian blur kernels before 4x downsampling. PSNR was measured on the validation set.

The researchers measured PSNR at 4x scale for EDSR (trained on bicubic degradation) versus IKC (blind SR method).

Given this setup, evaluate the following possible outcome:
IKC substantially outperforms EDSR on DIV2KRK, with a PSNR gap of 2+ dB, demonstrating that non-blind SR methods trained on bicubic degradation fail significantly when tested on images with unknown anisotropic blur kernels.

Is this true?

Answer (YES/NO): NO